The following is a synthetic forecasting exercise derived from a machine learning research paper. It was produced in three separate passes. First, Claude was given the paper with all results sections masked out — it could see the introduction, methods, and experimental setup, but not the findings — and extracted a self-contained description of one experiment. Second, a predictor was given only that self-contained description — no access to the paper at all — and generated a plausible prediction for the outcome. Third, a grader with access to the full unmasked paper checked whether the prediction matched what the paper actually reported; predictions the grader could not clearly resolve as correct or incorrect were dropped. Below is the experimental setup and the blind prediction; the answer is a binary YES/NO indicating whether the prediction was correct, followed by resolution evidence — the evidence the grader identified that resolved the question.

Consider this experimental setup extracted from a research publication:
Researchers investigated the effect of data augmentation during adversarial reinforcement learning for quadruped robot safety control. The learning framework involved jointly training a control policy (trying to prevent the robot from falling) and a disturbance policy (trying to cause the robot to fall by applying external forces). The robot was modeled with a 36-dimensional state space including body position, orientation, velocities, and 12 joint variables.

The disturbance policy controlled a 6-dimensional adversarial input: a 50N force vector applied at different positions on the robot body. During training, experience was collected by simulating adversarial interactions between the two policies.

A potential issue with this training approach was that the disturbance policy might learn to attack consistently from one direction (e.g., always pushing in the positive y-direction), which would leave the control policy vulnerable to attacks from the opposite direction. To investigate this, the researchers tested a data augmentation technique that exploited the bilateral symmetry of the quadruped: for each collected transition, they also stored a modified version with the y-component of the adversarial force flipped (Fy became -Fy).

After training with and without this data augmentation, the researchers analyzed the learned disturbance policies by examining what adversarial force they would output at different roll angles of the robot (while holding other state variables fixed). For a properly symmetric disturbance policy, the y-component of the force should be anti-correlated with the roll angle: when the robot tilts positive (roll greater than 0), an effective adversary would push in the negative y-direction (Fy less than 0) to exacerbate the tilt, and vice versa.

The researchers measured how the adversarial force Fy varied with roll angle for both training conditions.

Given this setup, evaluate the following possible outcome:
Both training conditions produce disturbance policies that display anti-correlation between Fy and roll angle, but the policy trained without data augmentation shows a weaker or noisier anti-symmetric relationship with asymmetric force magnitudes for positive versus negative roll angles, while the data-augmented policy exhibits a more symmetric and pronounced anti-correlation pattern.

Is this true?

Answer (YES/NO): YES